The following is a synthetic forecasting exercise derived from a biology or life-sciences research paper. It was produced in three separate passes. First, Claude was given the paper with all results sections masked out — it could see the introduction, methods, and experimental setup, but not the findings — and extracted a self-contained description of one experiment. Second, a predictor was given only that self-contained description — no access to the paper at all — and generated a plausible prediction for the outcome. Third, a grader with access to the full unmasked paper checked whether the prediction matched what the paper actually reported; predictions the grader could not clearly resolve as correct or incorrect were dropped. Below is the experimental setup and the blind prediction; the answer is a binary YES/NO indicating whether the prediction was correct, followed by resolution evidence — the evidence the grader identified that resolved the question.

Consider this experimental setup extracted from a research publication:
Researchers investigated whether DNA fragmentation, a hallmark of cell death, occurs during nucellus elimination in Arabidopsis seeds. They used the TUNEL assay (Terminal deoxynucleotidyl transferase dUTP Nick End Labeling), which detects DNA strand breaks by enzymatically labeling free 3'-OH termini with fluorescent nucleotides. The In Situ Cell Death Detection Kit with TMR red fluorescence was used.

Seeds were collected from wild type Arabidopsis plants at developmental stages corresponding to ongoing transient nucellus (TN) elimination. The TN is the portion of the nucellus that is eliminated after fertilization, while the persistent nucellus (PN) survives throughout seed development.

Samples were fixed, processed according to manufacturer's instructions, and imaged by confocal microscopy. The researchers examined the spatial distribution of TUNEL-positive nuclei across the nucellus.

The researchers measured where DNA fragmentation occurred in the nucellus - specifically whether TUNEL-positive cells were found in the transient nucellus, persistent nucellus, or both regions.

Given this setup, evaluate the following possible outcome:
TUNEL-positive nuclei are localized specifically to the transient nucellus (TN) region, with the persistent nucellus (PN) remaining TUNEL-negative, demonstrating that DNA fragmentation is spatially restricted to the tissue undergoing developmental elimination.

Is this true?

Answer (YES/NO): YES